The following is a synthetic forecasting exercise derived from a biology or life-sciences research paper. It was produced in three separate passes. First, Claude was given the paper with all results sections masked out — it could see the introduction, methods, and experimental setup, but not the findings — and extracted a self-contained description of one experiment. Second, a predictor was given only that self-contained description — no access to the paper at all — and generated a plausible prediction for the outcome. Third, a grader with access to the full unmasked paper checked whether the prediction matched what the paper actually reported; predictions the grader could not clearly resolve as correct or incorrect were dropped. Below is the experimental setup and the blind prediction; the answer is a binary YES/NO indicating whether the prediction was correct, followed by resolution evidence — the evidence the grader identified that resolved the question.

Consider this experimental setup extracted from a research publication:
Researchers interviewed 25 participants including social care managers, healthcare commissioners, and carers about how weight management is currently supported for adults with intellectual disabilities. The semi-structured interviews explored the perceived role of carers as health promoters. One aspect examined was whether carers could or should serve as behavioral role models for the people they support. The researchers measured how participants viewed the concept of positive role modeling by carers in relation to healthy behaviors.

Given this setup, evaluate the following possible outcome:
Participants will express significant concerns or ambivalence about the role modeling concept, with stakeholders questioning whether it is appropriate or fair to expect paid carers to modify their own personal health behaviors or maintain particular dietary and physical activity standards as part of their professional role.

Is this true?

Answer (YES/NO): NO